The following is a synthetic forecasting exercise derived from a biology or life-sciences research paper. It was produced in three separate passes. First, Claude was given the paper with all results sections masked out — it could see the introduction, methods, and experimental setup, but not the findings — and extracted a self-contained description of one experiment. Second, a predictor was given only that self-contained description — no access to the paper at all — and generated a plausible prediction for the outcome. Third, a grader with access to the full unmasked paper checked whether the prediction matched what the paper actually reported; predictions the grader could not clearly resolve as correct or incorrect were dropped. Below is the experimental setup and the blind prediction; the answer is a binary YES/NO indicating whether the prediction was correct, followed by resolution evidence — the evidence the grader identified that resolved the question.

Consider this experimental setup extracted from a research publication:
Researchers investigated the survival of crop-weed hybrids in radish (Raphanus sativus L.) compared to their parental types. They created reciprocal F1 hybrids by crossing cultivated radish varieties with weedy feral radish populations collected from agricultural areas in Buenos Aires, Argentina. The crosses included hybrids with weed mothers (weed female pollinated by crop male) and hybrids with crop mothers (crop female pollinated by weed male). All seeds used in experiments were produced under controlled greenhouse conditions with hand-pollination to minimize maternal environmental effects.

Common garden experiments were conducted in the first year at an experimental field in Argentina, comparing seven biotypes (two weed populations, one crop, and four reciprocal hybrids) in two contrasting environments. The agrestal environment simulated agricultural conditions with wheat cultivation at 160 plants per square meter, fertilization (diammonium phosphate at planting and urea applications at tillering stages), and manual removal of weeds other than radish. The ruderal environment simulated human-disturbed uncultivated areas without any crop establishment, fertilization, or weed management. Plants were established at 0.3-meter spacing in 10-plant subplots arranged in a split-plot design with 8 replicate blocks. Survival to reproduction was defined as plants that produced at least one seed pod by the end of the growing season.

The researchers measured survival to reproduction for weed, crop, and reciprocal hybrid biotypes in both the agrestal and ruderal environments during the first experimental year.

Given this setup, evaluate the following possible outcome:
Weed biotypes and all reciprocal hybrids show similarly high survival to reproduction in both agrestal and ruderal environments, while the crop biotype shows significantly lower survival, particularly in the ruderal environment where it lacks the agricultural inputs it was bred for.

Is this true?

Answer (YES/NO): NO